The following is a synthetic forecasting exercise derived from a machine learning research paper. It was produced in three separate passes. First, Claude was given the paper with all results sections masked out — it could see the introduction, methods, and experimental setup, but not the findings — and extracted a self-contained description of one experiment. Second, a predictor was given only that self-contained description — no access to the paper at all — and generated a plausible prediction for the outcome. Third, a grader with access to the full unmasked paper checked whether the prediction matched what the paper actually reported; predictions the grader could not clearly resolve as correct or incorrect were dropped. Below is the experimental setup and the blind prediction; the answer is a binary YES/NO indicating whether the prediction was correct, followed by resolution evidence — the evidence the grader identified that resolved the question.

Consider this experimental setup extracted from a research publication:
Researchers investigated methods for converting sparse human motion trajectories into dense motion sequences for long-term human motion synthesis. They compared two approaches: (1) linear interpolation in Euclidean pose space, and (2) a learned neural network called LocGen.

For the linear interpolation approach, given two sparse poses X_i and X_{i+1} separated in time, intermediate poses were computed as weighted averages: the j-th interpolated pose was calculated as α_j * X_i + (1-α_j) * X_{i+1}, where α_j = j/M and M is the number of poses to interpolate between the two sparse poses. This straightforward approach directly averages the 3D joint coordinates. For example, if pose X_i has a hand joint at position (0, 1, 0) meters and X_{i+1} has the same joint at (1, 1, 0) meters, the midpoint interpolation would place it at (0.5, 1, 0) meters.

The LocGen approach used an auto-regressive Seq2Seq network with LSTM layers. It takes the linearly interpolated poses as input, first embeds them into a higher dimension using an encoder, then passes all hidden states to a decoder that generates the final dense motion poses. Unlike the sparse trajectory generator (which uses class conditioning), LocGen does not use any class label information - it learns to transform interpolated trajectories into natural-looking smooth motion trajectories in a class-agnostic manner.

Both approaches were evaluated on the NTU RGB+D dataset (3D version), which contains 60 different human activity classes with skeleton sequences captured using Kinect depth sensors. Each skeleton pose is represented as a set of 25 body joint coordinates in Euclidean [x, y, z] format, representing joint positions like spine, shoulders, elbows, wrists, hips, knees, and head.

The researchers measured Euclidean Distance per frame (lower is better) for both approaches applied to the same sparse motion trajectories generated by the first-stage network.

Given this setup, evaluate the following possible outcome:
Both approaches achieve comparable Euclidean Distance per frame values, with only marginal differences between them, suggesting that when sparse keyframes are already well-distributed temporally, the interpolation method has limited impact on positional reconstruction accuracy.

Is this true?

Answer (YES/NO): YES